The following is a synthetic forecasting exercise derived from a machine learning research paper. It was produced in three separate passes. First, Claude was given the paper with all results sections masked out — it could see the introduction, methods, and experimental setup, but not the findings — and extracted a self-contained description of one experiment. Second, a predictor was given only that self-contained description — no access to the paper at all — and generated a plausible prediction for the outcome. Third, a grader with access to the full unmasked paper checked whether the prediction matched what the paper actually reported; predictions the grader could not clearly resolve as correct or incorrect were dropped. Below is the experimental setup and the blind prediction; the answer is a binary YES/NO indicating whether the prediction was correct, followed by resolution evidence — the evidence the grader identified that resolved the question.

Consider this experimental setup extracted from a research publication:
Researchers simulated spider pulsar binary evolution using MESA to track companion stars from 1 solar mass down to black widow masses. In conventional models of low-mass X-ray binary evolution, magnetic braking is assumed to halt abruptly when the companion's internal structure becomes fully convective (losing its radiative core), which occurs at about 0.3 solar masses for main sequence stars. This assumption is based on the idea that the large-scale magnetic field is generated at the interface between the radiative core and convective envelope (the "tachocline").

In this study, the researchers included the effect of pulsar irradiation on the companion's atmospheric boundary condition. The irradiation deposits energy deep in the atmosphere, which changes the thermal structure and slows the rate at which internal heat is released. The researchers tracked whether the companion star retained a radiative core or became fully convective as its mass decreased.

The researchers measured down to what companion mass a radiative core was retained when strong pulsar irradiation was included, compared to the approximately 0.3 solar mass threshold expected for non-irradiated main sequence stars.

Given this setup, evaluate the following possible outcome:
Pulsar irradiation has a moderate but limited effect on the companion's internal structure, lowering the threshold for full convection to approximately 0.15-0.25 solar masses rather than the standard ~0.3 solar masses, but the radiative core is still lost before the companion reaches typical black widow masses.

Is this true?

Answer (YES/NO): NO